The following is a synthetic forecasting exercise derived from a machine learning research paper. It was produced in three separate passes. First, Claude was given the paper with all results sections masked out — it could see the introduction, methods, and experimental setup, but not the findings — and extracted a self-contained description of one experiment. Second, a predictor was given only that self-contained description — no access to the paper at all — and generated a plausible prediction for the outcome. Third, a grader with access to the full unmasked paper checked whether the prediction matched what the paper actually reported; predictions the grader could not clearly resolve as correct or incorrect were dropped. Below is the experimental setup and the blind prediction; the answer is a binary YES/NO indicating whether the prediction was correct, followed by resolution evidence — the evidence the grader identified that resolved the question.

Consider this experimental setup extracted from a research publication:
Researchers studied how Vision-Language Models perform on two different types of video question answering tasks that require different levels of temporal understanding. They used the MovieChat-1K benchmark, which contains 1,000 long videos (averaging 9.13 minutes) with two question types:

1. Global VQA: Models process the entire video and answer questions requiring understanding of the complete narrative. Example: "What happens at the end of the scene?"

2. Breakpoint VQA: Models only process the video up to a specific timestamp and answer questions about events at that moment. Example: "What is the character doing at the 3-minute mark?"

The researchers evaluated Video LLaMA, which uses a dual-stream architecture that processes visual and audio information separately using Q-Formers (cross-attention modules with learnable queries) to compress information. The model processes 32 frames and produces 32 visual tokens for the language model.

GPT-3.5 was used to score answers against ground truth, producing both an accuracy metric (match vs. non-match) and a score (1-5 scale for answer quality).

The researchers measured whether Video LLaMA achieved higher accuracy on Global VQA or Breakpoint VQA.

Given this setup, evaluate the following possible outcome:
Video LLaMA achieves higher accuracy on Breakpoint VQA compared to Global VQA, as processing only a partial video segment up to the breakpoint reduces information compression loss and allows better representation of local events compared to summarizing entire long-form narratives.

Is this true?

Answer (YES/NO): NO